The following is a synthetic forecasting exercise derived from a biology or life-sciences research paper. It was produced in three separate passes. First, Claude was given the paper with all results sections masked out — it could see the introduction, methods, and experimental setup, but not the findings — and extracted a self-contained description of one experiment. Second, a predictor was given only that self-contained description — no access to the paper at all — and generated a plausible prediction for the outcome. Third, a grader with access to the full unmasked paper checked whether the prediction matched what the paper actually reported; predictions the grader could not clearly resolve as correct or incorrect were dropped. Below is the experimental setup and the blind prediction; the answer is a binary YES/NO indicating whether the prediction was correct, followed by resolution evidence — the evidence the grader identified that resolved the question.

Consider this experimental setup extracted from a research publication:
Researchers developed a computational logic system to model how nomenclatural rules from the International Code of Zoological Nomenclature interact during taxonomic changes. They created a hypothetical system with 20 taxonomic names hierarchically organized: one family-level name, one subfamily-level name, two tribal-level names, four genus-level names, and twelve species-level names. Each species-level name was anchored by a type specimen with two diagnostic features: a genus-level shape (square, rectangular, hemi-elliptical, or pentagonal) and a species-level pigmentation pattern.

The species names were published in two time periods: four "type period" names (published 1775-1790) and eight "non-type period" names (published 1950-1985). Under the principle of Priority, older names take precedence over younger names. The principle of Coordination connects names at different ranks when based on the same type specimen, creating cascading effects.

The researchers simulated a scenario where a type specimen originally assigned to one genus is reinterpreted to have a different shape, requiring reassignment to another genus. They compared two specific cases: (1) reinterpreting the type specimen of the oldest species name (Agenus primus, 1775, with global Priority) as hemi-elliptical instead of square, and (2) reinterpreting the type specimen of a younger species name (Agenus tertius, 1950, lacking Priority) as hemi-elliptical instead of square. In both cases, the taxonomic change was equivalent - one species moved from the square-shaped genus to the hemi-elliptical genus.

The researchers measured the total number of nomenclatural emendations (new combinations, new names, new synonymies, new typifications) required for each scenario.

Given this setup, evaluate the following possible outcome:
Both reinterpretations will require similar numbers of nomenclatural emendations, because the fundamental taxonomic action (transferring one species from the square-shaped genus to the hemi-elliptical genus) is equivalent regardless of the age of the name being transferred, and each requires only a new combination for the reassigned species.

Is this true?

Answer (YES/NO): NO